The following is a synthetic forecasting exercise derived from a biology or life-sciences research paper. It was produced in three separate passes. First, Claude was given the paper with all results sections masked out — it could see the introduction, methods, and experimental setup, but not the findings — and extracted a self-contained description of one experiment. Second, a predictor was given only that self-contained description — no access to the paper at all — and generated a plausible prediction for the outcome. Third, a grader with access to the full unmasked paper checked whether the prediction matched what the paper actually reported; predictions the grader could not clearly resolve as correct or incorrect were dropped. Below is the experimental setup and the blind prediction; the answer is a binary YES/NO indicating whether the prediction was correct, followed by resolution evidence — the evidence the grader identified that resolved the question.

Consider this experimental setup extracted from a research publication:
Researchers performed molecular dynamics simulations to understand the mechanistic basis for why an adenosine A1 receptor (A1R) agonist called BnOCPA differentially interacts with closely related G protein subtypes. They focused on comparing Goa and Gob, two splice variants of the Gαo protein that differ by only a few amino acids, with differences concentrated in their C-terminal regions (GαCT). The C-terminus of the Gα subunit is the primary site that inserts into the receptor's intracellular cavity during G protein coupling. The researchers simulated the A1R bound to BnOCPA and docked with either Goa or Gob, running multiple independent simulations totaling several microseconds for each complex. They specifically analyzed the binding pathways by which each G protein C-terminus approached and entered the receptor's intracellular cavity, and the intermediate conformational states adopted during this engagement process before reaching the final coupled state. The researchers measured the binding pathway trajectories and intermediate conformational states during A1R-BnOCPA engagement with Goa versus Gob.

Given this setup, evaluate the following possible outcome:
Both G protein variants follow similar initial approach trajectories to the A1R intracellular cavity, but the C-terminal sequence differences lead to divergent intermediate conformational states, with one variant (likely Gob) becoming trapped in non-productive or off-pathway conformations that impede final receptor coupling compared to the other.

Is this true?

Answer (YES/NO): NO